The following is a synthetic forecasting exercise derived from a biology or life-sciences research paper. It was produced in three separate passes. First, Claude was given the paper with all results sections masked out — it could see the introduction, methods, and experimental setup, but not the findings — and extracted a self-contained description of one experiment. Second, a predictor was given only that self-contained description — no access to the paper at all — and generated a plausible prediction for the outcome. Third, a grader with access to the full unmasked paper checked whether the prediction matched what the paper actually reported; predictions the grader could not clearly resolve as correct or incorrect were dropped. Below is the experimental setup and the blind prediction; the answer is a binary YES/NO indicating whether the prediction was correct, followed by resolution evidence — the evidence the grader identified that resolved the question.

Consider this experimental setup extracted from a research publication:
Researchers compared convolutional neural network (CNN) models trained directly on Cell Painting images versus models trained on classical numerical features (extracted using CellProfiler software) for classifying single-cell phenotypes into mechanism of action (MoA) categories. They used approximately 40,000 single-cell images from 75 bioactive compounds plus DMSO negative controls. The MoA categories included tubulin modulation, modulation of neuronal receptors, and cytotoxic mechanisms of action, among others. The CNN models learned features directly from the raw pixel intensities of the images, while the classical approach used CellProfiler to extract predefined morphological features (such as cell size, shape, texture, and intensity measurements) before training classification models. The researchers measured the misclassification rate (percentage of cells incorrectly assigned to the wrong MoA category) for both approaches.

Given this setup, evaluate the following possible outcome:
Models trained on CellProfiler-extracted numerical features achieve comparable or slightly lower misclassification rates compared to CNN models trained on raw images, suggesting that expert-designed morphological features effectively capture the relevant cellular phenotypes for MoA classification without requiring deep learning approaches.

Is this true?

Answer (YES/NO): NO